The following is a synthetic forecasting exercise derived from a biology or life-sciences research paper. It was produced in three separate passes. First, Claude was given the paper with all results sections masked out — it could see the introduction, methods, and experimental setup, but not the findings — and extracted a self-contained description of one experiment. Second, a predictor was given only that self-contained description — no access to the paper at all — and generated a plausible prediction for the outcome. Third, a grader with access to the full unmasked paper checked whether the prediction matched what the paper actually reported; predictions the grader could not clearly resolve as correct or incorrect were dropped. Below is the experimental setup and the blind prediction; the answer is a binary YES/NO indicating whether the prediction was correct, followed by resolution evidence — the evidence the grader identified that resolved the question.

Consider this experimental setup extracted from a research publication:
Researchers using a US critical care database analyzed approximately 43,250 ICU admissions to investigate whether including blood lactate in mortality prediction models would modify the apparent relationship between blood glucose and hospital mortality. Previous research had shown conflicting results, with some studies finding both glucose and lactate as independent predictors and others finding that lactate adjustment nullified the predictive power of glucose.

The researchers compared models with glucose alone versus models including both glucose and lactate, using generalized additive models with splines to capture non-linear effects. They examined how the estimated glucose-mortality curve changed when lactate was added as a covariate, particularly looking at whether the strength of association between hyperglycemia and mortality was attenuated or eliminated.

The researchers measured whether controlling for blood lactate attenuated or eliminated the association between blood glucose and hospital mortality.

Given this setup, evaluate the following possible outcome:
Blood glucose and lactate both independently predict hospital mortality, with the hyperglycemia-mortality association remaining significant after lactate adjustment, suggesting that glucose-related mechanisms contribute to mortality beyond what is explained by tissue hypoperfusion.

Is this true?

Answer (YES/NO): YES